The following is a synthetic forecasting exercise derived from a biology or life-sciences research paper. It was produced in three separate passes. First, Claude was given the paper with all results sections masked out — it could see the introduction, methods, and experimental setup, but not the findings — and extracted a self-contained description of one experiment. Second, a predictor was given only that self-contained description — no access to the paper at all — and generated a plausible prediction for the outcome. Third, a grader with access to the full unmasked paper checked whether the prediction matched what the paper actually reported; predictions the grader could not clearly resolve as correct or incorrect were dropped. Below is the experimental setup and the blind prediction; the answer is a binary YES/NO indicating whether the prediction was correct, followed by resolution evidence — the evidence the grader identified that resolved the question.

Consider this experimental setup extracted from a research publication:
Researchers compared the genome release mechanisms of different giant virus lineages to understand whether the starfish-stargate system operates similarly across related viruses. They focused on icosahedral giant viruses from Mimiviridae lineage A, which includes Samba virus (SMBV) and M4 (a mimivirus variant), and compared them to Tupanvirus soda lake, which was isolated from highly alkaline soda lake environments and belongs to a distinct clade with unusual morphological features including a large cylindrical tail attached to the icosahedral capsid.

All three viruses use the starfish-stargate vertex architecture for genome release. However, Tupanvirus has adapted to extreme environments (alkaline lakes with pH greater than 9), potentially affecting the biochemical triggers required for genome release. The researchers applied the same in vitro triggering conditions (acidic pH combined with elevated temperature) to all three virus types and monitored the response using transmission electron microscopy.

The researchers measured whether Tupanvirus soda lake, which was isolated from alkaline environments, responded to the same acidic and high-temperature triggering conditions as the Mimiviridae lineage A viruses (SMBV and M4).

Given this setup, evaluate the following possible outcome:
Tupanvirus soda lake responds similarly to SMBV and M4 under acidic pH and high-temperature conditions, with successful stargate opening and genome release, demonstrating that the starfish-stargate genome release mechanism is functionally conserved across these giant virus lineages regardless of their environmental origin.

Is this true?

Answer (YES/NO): YES